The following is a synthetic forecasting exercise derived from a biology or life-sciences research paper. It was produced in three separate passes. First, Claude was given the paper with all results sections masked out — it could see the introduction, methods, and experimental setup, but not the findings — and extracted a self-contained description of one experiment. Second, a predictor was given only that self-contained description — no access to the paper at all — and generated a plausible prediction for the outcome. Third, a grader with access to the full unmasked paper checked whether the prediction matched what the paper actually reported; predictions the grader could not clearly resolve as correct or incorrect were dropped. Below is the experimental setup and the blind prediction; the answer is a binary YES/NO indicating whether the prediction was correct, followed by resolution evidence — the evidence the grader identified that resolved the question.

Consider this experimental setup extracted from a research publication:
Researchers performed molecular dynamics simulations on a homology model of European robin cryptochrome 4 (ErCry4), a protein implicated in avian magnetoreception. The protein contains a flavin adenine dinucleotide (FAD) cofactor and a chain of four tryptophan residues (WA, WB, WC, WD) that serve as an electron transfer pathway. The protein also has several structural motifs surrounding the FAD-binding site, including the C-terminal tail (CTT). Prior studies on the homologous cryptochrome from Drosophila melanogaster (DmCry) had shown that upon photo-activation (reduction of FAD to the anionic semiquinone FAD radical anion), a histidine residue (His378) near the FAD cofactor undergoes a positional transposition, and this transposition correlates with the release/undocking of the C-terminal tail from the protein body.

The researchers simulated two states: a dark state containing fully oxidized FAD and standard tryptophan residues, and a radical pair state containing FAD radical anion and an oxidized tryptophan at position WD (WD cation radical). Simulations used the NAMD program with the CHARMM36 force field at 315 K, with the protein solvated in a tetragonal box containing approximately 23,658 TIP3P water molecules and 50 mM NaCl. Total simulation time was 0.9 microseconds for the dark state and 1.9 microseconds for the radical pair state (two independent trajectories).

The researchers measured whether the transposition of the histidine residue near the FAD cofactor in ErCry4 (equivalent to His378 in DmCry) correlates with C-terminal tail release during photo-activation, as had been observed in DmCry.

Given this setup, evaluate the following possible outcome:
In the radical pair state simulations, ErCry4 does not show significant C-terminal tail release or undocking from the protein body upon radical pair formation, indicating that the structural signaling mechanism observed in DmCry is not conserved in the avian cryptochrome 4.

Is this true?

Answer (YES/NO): NO